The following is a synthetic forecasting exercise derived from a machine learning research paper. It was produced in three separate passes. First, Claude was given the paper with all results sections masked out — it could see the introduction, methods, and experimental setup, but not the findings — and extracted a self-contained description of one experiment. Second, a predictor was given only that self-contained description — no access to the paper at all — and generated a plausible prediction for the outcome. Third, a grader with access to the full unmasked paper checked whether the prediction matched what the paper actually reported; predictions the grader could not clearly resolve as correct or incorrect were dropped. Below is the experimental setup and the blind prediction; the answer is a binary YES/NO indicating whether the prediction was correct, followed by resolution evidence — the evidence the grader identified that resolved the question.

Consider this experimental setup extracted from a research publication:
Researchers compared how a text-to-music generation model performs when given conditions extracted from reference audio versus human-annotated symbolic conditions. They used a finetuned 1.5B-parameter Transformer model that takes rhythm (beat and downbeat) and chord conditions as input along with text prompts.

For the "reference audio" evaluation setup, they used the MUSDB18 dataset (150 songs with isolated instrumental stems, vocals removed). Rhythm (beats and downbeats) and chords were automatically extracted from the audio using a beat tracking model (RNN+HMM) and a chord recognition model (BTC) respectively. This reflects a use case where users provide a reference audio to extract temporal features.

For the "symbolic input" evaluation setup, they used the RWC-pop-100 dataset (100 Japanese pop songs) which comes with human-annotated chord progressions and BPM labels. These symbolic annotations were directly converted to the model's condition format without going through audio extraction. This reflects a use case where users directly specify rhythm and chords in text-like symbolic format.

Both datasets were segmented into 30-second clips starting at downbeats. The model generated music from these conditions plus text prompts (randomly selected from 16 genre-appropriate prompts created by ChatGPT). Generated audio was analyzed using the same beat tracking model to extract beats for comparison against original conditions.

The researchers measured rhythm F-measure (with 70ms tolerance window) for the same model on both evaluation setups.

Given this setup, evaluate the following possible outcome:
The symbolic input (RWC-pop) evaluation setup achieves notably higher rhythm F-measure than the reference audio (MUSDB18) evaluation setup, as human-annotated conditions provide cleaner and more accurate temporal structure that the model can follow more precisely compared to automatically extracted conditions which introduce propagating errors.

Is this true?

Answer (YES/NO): YES